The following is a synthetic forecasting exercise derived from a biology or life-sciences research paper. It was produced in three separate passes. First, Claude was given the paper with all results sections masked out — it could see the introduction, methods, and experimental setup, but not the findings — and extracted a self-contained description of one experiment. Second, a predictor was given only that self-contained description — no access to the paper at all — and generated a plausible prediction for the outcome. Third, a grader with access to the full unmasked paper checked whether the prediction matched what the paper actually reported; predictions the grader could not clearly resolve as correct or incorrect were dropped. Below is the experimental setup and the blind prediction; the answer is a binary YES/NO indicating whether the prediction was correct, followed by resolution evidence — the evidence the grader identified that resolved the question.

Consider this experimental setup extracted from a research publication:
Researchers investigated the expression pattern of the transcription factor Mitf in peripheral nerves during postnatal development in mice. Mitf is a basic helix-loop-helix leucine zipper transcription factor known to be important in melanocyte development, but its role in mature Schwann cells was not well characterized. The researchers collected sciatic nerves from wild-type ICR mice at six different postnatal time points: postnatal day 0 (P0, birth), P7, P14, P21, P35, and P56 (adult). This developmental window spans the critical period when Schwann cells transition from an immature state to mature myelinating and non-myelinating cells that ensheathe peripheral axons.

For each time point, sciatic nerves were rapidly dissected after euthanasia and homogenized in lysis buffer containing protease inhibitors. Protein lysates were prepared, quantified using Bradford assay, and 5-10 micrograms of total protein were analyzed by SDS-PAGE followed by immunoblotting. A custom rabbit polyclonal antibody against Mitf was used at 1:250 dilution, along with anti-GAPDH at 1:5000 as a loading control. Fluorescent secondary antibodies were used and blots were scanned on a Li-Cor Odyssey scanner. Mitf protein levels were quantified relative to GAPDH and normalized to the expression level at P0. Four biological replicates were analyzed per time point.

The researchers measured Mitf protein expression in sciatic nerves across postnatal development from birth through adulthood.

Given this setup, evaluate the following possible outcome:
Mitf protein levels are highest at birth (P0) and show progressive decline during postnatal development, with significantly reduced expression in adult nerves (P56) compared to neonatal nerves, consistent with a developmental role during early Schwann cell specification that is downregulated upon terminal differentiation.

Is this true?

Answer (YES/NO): NO